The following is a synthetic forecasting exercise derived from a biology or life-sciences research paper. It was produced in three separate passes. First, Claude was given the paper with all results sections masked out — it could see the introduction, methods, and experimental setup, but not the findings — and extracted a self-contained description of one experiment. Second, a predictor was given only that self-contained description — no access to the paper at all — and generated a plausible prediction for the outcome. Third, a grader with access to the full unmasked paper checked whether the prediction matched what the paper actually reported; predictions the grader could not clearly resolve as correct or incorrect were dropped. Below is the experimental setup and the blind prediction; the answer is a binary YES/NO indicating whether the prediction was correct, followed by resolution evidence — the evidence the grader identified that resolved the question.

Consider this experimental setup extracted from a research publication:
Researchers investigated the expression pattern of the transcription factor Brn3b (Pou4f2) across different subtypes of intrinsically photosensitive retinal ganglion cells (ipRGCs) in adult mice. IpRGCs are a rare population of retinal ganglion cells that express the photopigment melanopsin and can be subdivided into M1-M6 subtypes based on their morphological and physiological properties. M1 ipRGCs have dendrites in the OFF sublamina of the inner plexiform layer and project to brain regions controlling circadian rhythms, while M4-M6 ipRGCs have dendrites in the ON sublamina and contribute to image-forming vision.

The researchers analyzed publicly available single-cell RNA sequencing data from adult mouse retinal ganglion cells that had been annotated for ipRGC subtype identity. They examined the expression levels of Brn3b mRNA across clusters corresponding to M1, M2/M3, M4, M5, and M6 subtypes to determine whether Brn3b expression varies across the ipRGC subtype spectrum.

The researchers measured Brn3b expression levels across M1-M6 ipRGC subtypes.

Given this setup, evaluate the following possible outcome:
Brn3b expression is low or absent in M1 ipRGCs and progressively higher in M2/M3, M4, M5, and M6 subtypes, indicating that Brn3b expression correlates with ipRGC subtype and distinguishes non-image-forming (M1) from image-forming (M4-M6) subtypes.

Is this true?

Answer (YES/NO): NO